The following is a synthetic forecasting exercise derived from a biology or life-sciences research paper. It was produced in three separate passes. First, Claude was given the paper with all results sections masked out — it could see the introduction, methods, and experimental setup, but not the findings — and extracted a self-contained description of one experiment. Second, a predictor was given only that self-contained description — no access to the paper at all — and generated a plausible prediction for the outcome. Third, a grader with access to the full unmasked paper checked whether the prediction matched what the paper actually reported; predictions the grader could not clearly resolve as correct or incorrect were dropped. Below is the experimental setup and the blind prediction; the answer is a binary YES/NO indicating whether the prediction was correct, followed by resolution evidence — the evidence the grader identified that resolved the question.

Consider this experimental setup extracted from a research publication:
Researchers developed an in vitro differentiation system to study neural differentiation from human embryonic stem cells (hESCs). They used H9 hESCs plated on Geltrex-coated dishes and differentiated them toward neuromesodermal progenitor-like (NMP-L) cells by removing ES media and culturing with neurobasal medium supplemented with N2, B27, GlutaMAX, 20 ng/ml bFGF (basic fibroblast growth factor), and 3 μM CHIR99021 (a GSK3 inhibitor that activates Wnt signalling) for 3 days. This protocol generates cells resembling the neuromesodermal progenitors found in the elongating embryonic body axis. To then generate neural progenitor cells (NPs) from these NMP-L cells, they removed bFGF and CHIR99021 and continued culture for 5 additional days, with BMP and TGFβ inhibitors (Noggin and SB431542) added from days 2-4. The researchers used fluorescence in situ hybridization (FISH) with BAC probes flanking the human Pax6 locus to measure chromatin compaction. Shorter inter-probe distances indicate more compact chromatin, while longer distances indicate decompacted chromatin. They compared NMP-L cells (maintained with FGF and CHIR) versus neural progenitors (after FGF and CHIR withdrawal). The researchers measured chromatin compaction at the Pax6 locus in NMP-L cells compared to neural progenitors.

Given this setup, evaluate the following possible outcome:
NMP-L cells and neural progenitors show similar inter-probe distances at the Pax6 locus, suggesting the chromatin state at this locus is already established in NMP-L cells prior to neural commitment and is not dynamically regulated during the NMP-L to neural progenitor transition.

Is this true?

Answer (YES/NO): NO